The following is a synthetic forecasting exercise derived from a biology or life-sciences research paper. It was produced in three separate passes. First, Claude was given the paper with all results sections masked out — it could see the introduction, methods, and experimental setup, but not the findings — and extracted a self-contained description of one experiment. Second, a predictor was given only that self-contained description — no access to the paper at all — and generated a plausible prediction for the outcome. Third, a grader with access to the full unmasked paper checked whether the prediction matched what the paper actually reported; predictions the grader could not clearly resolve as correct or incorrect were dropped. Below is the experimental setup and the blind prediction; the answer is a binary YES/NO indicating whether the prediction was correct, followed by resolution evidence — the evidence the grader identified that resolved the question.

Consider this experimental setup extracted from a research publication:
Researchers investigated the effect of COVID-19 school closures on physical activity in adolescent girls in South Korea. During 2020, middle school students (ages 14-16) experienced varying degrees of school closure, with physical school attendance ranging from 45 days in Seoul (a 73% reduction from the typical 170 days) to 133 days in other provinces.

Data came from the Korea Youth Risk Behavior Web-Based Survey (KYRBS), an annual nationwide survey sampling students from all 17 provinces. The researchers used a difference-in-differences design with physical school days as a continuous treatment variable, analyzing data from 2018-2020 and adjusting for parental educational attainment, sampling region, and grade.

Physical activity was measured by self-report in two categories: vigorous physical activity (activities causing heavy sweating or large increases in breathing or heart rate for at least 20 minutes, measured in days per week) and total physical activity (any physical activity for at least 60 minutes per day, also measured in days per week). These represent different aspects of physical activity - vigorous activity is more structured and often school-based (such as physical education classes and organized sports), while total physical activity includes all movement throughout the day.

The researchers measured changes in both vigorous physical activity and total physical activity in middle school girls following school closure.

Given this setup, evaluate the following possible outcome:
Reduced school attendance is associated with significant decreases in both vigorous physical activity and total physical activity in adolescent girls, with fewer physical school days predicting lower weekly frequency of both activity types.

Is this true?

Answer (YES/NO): NO